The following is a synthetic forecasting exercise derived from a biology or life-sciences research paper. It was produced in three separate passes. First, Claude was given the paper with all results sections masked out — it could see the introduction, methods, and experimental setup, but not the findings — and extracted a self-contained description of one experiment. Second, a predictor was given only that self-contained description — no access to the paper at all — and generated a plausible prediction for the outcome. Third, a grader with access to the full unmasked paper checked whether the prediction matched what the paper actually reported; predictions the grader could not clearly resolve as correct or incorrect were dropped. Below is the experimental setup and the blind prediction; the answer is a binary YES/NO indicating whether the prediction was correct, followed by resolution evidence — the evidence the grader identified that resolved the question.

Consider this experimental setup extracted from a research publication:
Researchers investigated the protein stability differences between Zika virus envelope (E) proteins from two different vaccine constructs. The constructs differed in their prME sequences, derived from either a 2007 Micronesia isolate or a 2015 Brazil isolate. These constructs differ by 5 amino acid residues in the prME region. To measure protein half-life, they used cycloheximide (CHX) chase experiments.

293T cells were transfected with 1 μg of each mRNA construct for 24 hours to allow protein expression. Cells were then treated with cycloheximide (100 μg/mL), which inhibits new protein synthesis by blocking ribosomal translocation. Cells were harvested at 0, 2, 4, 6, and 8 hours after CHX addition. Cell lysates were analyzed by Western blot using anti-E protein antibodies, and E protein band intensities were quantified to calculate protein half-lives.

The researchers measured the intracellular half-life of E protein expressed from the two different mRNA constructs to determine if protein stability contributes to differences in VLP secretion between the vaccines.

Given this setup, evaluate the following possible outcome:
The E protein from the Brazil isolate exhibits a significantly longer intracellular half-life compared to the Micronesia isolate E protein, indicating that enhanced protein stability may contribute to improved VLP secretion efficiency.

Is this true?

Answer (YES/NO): YES